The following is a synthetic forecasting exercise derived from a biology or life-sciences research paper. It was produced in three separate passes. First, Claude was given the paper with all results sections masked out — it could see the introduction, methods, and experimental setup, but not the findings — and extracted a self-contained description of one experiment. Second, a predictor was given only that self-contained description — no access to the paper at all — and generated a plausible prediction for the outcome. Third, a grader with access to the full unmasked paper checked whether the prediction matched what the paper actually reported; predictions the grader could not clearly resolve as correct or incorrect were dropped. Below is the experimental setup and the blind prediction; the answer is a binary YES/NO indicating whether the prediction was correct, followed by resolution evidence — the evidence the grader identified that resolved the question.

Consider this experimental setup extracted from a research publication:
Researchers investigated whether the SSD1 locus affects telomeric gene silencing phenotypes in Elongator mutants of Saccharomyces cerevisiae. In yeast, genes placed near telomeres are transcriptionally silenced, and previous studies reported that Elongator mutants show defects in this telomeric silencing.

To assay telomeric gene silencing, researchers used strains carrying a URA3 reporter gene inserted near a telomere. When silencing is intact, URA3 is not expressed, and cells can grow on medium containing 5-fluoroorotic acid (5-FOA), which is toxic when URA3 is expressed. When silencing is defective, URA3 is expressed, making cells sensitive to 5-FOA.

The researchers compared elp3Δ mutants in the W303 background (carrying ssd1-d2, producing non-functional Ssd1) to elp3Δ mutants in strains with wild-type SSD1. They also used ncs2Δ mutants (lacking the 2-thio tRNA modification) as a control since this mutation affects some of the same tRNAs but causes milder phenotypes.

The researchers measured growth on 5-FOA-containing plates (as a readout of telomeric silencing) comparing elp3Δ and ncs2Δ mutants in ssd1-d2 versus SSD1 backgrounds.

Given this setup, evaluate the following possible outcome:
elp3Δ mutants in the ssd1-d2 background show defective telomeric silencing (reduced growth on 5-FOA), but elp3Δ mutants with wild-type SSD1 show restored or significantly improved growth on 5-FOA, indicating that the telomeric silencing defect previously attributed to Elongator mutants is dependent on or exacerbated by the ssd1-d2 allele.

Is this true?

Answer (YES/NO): YES